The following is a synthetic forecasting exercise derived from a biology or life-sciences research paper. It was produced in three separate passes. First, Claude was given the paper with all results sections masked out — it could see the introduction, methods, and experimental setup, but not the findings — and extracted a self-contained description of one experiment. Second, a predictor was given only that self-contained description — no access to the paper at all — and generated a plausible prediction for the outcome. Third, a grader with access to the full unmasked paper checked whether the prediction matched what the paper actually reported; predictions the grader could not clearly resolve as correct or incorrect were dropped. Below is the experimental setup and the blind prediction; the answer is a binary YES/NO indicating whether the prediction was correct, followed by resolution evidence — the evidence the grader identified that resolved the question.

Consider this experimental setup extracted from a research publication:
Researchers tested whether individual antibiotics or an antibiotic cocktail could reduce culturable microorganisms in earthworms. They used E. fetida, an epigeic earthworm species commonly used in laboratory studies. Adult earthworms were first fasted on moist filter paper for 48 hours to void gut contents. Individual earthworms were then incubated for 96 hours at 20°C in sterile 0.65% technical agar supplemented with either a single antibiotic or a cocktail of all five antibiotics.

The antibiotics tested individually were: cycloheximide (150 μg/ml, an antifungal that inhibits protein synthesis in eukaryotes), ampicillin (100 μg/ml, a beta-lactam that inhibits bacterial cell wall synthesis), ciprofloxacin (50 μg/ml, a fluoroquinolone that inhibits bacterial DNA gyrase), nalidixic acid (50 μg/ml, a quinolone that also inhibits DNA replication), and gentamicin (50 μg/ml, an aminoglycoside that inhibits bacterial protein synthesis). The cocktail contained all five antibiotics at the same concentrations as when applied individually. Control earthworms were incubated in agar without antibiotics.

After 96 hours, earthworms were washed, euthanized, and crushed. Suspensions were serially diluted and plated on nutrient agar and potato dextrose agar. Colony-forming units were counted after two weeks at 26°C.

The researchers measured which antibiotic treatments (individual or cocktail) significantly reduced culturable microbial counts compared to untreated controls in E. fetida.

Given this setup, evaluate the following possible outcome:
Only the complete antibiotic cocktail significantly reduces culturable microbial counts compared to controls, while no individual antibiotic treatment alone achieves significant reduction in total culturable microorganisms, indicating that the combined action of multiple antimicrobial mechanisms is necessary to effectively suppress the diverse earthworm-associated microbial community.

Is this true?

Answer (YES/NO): NO